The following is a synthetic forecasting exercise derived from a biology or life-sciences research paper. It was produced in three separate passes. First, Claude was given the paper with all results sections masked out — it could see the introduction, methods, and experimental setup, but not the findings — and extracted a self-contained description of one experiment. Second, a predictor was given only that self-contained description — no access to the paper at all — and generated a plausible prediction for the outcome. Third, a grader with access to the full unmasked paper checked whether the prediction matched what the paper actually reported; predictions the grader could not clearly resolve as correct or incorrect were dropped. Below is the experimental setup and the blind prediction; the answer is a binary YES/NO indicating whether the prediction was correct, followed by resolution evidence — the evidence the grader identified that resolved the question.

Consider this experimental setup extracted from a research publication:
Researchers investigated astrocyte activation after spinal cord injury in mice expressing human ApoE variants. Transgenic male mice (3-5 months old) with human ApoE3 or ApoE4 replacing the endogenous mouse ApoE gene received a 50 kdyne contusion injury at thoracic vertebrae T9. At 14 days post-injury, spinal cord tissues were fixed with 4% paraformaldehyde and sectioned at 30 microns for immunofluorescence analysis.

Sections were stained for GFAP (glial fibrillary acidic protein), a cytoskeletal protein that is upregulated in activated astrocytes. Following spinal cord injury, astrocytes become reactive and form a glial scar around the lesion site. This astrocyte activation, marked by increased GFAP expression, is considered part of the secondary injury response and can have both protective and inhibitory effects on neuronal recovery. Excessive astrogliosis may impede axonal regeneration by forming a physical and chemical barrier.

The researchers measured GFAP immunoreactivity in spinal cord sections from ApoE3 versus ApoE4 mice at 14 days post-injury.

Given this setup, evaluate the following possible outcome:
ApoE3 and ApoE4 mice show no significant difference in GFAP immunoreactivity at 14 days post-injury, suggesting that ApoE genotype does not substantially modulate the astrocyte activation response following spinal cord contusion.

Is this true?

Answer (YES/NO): NO